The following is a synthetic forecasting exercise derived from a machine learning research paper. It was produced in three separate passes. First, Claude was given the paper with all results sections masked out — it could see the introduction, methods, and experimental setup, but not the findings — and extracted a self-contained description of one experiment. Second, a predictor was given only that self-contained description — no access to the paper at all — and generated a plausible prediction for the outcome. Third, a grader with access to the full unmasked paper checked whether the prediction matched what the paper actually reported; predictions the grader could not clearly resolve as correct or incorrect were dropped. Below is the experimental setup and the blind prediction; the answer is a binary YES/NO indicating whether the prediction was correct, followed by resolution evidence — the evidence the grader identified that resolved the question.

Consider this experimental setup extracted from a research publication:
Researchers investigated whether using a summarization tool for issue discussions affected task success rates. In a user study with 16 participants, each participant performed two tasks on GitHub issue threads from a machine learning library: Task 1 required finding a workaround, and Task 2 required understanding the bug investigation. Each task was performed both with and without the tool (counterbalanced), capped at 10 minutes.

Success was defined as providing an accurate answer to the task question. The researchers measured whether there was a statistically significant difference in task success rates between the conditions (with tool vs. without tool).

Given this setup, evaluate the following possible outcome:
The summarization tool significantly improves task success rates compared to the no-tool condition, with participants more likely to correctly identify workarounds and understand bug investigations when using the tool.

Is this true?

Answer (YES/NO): NO